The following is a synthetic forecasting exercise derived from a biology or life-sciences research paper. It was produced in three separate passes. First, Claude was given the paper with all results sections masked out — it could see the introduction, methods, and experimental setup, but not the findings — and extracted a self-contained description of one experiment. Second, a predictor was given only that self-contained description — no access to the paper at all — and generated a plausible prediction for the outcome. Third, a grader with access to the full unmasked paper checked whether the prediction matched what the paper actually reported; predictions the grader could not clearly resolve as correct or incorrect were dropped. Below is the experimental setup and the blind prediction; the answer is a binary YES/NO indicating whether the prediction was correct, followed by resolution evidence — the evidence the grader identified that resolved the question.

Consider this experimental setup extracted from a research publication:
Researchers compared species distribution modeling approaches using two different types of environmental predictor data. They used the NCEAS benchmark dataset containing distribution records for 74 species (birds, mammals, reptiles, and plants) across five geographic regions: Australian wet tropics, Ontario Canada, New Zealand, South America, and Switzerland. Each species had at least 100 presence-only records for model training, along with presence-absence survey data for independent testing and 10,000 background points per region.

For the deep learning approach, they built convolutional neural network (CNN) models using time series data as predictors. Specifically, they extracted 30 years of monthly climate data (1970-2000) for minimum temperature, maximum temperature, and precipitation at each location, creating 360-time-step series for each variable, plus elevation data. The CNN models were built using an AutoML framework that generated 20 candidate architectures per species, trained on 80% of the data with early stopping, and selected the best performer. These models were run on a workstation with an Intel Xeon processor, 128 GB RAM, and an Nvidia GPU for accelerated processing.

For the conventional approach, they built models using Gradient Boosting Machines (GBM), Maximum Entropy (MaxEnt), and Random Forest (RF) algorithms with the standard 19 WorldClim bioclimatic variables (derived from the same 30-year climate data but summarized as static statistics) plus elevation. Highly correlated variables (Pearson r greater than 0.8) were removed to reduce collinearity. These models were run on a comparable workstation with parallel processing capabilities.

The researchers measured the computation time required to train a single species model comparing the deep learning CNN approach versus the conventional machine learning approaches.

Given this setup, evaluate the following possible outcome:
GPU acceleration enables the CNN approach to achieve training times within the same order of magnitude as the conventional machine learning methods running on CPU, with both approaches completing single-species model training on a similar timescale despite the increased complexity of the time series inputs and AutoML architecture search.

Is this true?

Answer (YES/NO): NO